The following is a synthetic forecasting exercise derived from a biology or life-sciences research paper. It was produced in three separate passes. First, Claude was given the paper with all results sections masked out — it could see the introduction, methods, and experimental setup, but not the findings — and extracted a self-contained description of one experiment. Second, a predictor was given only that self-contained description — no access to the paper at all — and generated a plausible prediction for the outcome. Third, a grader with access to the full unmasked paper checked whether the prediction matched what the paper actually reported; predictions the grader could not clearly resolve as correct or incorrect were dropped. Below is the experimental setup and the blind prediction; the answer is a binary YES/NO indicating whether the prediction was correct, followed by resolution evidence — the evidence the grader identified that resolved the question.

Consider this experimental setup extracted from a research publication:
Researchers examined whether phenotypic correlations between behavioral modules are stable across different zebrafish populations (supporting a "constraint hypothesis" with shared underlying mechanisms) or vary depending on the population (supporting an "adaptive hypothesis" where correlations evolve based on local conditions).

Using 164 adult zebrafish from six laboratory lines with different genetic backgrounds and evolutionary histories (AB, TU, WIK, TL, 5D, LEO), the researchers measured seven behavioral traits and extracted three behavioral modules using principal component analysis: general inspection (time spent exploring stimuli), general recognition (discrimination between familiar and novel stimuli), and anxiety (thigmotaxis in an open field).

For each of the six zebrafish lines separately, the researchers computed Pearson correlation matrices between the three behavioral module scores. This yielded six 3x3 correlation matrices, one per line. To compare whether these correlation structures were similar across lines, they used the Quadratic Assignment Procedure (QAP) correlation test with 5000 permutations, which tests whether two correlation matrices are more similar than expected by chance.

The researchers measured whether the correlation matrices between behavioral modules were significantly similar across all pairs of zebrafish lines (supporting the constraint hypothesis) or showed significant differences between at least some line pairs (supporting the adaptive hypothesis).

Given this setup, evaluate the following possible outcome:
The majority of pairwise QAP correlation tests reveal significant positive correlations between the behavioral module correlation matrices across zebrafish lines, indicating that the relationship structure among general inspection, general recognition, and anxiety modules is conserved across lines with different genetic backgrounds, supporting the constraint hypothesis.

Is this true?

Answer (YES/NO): NO